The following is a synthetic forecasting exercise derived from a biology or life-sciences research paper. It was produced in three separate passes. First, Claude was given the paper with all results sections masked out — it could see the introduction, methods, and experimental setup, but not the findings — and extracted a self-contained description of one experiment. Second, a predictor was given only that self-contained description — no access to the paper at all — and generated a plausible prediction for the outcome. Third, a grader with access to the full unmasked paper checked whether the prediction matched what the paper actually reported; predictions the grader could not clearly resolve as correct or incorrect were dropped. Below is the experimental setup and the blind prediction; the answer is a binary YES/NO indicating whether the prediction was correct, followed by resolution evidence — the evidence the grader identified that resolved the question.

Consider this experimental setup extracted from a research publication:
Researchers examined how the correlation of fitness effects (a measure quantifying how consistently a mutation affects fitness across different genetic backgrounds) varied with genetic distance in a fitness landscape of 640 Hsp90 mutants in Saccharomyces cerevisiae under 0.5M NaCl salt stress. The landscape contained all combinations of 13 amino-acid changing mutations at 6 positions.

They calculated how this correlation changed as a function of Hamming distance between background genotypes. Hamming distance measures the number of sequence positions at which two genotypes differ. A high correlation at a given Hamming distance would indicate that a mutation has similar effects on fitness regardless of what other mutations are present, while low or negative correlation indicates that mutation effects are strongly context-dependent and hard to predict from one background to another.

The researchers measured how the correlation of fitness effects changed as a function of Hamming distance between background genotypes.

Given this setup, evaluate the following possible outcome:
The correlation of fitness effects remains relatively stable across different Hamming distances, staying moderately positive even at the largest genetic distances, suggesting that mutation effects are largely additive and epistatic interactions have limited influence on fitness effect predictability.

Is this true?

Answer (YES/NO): NO